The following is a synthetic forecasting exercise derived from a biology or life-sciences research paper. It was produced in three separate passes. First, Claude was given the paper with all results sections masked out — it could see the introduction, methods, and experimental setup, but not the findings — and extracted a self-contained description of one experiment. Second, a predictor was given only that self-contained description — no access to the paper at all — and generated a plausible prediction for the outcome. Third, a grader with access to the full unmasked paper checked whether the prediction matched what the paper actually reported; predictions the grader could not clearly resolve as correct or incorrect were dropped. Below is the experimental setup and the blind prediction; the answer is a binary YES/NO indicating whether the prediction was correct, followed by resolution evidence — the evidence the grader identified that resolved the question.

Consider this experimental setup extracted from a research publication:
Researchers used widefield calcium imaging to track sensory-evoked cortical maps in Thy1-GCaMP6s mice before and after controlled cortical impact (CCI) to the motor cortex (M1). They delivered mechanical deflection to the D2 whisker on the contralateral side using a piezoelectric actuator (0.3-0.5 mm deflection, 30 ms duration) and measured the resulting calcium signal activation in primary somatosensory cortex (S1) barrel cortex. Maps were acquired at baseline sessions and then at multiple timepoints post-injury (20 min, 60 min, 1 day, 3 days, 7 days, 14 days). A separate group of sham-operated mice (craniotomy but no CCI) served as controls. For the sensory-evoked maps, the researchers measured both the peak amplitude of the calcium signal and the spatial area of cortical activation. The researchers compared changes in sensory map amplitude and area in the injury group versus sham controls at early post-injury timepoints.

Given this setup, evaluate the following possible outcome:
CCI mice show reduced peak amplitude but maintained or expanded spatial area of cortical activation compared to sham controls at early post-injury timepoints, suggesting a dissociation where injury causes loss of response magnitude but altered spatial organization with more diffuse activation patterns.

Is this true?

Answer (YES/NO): NO